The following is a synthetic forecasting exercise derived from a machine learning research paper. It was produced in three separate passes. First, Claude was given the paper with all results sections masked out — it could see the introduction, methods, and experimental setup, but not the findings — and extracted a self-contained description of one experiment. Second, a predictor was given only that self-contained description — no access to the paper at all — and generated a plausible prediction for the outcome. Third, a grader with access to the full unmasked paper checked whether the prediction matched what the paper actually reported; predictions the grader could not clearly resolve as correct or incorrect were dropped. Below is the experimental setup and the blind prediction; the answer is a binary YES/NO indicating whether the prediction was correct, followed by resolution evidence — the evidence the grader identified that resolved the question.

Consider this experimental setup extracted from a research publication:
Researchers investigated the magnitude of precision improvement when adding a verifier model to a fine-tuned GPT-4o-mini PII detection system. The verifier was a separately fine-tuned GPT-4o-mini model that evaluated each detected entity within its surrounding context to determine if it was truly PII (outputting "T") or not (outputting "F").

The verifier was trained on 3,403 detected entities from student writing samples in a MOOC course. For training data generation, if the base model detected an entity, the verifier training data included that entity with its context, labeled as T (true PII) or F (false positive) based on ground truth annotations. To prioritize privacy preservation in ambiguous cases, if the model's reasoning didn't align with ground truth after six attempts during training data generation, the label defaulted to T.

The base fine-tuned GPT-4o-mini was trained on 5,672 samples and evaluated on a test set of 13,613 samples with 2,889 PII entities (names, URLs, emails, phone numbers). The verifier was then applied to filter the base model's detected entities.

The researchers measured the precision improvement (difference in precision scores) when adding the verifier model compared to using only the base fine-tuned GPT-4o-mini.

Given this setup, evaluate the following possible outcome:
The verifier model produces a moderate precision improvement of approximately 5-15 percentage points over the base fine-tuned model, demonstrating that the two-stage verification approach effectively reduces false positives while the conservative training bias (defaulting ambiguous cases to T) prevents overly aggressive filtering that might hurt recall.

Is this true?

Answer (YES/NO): NO